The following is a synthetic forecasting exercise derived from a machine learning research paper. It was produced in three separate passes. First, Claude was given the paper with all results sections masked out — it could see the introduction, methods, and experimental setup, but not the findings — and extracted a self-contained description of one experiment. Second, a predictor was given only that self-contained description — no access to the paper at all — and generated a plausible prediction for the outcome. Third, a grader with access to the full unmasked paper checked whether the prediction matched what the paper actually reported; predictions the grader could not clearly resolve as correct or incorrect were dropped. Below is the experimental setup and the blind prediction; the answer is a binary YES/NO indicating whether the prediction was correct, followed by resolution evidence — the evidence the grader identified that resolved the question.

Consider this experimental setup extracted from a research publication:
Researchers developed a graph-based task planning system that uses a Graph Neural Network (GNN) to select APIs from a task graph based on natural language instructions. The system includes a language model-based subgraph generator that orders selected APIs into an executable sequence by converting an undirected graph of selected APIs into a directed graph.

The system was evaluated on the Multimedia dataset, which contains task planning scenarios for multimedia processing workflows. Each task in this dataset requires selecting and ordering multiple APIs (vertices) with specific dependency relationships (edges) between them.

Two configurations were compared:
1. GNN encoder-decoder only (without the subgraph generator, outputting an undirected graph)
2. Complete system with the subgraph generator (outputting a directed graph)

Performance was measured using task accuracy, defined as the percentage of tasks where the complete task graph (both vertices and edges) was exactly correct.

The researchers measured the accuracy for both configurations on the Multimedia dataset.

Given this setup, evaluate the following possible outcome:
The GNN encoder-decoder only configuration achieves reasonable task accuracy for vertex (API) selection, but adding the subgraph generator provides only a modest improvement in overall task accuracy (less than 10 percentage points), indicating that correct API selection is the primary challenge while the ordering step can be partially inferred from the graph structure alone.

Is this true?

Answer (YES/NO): NO